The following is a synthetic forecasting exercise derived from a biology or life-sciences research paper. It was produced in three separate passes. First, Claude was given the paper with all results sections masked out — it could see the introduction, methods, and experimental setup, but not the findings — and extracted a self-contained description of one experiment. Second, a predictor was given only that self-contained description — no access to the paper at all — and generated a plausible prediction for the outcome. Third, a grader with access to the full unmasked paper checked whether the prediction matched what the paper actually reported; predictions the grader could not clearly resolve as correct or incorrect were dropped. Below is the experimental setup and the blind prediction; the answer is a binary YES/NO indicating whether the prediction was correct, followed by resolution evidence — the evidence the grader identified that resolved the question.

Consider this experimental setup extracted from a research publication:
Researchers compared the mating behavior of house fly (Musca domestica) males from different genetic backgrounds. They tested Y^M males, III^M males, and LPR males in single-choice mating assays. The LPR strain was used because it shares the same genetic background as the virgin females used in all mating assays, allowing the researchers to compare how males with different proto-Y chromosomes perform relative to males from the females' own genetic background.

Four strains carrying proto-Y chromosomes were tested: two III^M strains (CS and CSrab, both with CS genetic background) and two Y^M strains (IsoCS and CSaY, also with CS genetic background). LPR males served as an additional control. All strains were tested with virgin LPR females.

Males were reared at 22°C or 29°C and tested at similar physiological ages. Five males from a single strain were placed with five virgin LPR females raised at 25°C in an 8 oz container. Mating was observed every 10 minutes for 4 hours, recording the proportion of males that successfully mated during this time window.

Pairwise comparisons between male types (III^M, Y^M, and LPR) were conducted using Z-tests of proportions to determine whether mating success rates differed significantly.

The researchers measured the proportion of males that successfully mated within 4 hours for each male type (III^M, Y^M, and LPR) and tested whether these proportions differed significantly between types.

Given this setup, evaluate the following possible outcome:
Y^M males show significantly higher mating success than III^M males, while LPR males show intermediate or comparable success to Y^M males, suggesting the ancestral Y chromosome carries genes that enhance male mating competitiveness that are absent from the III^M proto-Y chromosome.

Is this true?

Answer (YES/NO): NO